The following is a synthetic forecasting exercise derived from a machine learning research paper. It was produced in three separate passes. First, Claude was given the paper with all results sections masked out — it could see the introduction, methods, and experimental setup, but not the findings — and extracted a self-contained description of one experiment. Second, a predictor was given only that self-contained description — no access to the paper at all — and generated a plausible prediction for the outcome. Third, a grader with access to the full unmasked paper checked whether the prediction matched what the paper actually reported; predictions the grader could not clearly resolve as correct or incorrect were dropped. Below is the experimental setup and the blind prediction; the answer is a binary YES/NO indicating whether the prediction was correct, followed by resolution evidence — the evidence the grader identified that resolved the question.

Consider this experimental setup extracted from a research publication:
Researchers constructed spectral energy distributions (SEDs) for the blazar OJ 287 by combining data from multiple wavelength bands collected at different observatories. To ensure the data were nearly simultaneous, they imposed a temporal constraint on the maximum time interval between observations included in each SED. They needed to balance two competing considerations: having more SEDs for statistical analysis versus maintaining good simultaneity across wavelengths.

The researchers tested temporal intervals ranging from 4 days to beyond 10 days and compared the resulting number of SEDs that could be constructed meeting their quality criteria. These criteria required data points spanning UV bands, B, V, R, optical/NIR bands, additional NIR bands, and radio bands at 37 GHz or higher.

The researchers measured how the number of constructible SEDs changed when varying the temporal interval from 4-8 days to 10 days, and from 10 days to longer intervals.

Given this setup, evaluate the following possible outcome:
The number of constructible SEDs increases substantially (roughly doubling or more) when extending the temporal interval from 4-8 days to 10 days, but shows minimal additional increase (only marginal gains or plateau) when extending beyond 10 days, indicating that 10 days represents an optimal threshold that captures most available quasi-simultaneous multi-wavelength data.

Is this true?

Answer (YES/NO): NO